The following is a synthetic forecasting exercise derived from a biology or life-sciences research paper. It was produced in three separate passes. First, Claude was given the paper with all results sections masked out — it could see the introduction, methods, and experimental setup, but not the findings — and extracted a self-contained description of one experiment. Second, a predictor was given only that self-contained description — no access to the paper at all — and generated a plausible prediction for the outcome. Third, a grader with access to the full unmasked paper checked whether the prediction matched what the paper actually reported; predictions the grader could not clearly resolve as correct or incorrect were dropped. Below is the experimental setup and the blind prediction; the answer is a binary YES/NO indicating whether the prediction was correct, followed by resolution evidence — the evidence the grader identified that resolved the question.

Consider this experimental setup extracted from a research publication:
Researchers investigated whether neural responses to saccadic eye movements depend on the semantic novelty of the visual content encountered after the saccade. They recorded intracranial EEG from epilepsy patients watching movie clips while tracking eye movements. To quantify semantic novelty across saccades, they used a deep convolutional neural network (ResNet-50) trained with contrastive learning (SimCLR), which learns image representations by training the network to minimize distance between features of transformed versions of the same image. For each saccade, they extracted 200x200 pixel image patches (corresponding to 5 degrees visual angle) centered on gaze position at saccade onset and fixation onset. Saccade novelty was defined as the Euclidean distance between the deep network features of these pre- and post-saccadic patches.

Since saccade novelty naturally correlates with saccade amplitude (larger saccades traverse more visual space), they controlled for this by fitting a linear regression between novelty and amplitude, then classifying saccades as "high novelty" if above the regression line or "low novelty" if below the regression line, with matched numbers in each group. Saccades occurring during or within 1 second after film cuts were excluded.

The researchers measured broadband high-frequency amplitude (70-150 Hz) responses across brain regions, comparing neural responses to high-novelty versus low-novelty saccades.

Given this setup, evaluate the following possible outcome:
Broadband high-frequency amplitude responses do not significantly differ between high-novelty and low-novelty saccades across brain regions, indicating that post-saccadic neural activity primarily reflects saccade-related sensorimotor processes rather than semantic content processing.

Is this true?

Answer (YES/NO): NO